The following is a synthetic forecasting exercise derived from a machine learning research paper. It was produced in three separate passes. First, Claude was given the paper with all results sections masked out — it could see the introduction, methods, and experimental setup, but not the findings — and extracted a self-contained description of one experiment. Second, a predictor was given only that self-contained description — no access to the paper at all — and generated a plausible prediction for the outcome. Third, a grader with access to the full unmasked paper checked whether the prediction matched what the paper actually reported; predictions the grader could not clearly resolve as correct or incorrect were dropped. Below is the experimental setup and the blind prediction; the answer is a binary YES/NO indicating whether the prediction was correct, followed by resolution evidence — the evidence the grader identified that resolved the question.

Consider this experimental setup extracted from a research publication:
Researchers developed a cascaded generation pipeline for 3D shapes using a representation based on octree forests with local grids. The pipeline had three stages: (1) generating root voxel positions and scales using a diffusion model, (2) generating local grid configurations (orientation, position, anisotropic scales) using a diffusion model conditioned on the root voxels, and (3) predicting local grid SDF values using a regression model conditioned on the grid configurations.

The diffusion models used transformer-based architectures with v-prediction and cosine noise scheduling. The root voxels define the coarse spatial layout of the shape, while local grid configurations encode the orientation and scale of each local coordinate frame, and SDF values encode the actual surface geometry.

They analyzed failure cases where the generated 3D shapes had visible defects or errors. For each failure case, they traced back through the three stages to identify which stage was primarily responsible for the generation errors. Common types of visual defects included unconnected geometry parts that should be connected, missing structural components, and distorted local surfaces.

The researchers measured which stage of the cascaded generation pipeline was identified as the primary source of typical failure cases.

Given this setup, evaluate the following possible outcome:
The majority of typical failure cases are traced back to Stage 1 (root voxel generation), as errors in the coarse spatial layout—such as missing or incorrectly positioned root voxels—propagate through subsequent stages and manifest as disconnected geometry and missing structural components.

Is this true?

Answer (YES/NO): YES